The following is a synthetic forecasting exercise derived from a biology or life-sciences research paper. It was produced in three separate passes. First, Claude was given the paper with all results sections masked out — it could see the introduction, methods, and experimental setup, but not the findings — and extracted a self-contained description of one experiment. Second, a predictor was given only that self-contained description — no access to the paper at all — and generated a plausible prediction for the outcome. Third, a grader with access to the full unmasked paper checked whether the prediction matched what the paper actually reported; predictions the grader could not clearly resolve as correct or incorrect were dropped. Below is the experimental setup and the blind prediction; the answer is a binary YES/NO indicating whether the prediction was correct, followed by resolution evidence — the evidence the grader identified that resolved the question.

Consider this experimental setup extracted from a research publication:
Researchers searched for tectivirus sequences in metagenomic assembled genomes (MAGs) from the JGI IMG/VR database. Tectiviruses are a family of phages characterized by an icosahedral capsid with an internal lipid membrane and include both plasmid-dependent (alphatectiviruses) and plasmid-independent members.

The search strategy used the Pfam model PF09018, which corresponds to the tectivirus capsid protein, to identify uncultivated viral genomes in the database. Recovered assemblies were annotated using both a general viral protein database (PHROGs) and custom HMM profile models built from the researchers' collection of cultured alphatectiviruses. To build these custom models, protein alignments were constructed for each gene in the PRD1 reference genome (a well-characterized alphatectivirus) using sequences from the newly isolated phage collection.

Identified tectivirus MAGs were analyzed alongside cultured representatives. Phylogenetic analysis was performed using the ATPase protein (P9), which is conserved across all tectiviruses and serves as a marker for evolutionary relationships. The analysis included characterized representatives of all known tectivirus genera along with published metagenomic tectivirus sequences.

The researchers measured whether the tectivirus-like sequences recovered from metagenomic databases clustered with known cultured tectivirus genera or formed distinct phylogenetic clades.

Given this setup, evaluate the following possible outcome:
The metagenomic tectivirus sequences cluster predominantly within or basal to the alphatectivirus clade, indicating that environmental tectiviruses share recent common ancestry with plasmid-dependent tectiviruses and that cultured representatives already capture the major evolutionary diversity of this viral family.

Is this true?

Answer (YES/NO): NO